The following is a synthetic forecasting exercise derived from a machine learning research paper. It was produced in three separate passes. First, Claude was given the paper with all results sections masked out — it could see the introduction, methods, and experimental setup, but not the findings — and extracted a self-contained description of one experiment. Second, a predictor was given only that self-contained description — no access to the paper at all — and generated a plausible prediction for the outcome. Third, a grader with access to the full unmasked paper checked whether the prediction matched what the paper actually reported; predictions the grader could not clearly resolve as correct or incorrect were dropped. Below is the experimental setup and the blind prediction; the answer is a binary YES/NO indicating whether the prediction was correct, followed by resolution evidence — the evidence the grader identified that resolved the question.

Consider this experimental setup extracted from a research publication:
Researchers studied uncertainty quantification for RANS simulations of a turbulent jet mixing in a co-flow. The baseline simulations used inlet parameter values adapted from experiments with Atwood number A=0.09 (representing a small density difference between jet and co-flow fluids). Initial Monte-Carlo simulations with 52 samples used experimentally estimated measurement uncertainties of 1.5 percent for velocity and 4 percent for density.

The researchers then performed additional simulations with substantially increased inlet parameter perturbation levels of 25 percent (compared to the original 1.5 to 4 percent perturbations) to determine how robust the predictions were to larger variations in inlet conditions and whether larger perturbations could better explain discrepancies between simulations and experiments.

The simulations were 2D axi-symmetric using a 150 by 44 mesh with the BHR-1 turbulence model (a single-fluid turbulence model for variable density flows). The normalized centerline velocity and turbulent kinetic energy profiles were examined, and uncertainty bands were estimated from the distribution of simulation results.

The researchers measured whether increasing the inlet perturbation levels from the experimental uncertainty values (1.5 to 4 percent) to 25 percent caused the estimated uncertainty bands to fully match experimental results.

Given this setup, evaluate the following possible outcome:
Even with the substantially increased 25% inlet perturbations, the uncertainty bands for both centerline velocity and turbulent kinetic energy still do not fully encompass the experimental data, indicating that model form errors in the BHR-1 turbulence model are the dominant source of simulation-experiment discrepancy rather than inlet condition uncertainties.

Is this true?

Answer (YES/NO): NO